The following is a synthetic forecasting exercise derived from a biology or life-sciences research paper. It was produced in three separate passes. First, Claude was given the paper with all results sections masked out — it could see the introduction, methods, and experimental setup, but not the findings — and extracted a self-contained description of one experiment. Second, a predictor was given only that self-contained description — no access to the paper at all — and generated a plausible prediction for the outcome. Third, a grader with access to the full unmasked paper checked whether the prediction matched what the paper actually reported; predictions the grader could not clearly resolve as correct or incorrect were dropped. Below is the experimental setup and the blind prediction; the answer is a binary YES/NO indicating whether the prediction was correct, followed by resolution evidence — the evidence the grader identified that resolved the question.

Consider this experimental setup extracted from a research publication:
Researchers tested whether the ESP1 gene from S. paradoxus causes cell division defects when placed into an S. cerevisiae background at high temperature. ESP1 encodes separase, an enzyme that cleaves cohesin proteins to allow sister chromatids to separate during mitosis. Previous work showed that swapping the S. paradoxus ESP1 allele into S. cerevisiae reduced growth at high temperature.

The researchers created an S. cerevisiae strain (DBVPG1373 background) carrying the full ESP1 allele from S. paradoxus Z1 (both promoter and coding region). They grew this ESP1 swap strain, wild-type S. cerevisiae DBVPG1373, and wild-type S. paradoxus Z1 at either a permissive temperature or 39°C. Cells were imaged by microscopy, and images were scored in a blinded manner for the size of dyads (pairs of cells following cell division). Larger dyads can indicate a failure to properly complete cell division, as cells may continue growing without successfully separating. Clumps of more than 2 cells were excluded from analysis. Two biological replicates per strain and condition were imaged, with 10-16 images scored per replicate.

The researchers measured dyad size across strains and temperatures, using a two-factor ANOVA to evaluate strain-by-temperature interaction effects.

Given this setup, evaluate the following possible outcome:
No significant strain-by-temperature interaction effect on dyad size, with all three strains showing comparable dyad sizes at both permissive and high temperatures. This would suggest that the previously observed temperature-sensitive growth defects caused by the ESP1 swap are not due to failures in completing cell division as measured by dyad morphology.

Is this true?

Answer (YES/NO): NO